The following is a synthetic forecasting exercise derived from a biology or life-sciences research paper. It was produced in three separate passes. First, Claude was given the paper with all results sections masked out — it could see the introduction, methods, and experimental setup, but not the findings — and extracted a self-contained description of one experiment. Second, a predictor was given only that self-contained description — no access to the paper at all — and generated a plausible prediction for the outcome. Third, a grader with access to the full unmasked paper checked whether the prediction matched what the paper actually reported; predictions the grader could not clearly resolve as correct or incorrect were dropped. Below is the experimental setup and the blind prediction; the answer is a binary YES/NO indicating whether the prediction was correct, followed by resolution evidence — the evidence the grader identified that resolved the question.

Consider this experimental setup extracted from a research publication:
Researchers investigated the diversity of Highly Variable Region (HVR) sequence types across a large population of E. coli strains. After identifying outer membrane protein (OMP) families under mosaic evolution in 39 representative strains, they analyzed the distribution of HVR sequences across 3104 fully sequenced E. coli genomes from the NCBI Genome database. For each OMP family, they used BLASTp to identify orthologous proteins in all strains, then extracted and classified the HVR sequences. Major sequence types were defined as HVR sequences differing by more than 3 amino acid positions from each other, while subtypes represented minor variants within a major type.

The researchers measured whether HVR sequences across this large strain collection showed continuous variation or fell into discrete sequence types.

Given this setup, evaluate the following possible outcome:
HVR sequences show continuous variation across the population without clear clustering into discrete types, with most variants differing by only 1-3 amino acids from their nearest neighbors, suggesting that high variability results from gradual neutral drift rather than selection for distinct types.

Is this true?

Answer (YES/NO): NO